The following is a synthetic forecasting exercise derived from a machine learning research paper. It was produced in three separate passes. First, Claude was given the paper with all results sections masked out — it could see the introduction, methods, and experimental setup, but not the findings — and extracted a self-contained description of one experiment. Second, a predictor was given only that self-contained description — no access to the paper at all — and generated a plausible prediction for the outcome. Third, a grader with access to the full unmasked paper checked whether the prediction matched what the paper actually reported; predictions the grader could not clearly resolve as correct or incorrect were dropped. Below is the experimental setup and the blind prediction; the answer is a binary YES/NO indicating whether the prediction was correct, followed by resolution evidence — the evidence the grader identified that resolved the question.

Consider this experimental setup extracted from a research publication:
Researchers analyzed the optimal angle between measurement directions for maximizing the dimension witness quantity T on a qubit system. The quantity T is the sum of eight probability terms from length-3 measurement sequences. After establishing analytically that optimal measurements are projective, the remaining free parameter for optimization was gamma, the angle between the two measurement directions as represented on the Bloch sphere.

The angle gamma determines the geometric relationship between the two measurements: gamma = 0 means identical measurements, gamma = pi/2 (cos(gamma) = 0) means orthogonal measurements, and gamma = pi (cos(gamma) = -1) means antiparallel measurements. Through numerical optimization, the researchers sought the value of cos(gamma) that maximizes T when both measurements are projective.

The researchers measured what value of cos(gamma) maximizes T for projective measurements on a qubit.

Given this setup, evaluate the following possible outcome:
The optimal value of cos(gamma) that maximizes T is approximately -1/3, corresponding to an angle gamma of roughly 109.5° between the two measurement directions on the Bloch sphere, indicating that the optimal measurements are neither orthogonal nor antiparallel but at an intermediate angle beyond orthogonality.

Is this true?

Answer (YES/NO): NO